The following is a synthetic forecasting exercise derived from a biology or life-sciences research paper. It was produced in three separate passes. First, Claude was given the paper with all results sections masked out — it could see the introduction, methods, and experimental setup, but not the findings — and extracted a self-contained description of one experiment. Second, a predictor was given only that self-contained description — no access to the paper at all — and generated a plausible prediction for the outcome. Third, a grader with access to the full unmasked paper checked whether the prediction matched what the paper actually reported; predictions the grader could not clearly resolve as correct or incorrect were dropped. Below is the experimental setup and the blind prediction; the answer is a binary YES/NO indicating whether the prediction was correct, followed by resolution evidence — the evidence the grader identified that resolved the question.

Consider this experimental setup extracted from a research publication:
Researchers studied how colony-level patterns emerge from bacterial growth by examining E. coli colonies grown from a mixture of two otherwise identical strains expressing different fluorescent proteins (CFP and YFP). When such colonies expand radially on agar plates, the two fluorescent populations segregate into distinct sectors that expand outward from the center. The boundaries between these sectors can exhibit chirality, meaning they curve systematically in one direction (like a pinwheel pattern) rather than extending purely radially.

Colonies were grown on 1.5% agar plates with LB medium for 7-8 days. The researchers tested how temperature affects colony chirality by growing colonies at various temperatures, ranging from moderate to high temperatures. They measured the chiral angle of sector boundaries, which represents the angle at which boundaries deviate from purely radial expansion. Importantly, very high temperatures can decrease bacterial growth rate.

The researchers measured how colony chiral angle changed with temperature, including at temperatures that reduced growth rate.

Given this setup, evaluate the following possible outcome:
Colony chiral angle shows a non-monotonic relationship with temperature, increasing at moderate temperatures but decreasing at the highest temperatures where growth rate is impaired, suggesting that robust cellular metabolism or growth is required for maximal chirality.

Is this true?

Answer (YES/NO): NO